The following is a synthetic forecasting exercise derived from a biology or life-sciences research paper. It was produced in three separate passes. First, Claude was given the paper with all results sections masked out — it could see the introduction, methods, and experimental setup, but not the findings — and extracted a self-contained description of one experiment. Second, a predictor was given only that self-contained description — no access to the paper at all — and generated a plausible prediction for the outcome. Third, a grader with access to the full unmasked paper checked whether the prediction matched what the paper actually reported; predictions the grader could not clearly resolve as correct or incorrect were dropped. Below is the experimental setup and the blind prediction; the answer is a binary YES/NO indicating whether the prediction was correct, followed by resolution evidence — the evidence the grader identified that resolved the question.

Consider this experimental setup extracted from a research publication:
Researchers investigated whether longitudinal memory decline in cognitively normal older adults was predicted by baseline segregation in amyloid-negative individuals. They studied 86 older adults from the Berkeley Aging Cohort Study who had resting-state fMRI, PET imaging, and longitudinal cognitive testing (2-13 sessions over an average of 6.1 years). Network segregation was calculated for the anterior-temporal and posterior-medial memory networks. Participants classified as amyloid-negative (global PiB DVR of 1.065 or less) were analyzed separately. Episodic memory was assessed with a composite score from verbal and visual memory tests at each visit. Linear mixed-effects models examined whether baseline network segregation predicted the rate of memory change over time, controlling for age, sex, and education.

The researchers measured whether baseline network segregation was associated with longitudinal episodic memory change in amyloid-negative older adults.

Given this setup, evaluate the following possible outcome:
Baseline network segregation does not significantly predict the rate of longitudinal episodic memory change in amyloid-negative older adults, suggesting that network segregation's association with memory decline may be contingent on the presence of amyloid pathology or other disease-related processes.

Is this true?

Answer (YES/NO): NO